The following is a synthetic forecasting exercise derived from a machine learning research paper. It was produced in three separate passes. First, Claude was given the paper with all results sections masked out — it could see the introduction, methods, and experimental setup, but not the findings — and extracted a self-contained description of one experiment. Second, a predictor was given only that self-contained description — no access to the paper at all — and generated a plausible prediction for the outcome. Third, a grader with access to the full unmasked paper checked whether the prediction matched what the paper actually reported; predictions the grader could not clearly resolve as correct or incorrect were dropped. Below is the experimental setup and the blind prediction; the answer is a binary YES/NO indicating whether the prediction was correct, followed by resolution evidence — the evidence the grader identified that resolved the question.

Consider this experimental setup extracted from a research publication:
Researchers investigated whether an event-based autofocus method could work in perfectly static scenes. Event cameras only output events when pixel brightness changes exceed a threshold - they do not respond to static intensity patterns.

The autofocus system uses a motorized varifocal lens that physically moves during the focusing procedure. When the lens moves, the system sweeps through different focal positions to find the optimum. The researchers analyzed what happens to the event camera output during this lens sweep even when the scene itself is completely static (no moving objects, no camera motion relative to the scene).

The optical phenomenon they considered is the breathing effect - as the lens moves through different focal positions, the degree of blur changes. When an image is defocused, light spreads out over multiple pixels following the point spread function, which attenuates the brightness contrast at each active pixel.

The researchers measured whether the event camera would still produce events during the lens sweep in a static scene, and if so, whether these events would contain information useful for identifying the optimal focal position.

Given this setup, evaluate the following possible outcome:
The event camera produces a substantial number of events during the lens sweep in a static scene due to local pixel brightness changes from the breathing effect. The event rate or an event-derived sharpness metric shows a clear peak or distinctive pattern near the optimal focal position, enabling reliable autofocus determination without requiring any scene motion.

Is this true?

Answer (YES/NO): YES